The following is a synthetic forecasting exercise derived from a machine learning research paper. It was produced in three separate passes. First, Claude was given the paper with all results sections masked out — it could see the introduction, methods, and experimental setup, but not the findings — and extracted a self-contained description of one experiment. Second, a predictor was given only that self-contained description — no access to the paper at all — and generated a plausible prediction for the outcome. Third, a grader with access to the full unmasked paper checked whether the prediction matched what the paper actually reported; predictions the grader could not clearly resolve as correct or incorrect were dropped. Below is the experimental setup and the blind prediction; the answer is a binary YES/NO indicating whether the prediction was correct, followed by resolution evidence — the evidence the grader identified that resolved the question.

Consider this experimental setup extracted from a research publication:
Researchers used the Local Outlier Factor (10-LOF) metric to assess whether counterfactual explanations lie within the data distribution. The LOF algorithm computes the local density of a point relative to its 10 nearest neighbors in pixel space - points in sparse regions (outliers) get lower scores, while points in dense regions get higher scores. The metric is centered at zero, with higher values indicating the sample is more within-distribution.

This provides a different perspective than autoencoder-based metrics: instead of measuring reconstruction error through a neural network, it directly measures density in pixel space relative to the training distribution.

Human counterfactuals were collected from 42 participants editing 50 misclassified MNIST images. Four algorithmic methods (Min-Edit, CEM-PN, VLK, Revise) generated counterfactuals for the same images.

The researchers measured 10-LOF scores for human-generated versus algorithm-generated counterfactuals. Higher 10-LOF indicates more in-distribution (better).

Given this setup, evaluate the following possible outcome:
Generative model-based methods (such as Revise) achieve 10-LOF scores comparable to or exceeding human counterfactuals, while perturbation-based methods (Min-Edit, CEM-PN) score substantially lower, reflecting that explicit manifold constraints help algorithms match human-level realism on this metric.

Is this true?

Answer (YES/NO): YES